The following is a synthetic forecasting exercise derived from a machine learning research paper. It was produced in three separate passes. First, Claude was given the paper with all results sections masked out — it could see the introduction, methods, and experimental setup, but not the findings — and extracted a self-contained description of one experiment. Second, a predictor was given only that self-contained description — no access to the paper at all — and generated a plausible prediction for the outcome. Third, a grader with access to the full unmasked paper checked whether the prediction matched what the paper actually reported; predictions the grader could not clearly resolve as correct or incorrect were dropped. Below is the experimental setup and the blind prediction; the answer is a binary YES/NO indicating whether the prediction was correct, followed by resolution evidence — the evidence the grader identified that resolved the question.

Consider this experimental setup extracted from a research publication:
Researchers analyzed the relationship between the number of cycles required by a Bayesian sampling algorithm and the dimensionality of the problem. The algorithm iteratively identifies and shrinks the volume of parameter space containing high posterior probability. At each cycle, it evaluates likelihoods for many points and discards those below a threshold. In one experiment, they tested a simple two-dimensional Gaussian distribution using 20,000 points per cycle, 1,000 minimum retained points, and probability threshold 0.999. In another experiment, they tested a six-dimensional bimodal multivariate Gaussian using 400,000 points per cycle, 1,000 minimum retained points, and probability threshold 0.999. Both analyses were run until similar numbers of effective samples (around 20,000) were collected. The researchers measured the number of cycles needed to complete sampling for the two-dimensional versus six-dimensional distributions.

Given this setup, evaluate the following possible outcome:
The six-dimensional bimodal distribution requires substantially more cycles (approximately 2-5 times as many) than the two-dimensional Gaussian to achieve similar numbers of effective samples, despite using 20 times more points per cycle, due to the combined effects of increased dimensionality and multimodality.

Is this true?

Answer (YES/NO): YES